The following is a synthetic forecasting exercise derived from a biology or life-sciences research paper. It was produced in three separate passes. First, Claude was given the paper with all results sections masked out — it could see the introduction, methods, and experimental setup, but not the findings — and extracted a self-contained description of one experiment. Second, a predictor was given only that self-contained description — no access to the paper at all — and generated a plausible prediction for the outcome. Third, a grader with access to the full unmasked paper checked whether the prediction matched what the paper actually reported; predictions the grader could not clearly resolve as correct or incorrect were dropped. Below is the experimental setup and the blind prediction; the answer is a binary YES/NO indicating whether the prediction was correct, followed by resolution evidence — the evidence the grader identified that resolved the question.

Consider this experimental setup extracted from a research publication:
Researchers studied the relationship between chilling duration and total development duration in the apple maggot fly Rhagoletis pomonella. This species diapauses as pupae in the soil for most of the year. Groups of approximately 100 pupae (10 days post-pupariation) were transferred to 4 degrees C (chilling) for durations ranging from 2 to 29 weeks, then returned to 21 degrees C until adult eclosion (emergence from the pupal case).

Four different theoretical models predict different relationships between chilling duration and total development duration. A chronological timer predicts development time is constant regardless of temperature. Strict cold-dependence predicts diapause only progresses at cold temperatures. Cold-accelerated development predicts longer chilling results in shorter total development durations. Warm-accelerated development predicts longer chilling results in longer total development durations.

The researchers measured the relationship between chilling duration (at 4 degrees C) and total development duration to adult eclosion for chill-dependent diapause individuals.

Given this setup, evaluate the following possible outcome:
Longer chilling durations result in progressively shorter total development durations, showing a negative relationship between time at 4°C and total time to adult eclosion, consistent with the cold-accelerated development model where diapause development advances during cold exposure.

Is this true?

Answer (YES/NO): NO